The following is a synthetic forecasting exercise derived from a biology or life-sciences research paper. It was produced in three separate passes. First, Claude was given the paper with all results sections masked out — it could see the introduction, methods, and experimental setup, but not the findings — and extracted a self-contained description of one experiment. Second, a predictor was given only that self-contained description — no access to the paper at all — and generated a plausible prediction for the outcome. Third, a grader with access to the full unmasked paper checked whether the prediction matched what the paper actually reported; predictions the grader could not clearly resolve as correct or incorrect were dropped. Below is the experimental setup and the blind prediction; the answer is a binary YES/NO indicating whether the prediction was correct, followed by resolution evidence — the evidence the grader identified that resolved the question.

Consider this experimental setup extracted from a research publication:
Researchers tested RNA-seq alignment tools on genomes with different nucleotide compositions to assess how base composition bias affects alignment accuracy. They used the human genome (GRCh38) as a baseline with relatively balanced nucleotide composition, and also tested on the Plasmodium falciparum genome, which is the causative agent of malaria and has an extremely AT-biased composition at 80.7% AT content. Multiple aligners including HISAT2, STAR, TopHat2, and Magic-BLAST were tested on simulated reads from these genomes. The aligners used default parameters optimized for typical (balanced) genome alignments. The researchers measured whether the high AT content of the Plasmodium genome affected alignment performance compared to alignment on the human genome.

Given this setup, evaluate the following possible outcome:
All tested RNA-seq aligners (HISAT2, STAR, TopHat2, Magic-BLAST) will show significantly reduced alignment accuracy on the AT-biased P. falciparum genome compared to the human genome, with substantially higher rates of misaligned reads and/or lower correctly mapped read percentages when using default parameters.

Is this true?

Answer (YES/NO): NO